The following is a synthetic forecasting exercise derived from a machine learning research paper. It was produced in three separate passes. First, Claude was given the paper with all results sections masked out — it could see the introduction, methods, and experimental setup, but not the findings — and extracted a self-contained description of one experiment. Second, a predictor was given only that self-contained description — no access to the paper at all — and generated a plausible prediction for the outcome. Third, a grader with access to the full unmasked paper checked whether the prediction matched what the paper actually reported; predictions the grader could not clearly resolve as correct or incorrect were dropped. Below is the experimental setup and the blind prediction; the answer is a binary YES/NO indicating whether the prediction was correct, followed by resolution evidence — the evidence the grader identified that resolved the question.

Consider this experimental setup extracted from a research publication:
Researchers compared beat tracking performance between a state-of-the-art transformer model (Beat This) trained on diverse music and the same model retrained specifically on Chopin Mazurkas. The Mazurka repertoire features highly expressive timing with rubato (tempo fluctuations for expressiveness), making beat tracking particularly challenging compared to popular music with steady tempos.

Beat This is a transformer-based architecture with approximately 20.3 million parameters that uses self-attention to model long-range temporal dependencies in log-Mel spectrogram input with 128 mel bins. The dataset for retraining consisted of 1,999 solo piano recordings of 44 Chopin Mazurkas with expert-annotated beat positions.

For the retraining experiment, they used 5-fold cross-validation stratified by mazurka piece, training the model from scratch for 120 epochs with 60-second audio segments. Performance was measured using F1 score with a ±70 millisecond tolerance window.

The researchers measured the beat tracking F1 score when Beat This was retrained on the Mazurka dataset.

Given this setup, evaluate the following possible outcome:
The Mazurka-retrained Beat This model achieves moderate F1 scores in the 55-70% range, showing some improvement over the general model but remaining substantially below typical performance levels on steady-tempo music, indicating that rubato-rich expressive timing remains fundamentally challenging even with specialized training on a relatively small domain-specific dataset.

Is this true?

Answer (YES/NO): NO